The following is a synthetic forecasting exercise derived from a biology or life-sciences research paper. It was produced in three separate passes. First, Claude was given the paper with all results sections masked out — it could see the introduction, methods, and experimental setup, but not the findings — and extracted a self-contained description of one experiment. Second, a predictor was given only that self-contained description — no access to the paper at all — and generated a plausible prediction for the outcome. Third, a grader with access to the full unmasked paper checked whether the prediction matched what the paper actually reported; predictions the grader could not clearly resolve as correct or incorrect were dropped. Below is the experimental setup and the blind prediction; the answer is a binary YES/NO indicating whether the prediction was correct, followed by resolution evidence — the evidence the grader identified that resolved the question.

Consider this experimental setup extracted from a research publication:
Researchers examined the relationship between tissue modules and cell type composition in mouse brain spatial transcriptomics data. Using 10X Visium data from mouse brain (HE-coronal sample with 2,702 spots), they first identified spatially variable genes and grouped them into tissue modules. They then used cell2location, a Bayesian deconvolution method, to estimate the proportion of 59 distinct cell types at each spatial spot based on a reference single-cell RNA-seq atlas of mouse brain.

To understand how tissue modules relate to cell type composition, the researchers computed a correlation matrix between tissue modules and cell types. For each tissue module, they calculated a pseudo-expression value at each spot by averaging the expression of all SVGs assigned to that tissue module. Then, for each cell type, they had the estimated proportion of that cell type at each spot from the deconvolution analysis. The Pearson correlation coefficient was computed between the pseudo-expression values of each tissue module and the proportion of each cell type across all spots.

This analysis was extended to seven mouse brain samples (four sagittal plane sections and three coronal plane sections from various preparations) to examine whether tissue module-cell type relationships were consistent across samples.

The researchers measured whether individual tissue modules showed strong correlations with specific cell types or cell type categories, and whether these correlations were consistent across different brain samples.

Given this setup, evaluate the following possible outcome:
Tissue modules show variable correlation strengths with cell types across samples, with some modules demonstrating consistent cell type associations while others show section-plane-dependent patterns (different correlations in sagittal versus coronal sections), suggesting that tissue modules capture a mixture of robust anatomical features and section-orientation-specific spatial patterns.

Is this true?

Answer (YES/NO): NO